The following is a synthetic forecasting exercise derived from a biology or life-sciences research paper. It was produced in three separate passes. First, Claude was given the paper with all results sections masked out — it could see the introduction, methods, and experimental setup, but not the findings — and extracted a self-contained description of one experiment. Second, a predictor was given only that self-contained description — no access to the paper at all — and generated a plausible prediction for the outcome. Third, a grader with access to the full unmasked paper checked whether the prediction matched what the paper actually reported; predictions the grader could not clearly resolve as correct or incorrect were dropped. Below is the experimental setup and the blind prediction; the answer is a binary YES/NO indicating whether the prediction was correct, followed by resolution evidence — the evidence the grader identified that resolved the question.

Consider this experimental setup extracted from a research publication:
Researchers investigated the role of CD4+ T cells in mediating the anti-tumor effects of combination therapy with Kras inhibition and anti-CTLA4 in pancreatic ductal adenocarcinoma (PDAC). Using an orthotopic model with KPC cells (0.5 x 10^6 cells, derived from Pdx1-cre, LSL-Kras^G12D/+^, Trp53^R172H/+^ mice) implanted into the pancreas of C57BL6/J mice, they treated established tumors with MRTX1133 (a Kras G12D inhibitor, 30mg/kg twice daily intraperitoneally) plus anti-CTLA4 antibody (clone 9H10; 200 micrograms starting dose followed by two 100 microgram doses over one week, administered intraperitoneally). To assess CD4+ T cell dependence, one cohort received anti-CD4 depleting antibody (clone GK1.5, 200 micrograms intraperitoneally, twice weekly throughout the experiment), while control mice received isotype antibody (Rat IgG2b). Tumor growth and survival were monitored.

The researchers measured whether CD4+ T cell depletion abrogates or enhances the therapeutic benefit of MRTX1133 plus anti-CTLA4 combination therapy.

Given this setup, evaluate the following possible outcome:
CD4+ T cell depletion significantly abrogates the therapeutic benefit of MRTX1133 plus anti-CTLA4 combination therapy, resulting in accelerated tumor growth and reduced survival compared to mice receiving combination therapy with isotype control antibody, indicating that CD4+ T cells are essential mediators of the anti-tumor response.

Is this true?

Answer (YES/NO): NO